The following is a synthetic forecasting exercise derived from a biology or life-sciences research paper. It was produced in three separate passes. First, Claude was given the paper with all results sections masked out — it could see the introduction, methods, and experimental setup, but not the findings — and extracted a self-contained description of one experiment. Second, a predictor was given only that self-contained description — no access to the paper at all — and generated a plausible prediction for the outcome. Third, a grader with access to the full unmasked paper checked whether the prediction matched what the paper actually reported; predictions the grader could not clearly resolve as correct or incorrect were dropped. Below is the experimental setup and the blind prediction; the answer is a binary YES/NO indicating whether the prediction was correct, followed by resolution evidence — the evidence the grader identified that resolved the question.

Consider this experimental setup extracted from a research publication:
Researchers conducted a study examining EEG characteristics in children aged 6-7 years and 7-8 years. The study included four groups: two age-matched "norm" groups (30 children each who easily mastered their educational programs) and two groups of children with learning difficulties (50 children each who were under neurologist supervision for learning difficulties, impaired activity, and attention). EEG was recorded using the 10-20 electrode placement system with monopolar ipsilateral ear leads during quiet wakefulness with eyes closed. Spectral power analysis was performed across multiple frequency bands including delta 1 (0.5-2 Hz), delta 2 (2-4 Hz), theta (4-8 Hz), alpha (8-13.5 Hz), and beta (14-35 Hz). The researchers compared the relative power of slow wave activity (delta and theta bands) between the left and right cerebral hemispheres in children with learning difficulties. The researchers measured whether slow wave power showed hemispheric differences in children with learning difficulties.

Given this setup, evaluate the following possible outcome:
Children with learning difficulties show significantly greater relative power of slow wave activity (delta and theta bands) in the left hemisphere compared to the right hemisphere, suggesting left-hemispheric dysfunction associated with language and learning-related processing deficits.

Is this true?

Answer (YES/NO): YES